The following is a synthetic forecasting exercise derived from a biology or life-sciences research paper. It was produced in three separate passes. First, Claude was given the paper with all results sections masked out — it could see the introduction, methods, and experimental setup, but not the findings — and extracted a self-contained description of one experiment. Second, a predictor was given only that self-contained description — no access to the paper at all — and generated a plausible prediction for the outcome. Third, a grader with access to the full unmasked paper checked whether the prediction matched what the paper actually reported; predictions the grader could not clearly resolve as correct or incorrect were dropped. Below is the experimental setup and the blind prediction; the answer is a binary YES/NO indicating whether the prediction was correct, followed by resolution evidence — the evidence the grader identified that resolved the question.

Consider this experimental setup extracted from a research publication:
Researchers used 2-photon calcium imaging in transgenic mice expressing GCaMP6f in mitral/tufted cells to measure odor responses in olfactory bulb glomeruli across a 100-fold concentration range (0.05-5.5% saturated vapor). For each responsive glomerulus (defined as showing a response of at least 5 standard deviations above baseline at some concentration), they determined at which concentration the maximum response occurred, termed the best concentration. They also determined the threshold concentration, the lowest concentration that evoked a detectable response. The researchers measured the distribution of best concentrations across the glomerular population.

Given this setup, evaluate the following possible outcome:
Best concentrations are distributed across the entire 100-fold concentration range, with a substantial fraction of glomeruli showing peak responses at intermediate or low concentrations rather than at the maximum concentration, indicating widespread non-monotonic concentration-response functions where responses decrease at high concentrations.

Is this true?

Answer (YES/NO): YES